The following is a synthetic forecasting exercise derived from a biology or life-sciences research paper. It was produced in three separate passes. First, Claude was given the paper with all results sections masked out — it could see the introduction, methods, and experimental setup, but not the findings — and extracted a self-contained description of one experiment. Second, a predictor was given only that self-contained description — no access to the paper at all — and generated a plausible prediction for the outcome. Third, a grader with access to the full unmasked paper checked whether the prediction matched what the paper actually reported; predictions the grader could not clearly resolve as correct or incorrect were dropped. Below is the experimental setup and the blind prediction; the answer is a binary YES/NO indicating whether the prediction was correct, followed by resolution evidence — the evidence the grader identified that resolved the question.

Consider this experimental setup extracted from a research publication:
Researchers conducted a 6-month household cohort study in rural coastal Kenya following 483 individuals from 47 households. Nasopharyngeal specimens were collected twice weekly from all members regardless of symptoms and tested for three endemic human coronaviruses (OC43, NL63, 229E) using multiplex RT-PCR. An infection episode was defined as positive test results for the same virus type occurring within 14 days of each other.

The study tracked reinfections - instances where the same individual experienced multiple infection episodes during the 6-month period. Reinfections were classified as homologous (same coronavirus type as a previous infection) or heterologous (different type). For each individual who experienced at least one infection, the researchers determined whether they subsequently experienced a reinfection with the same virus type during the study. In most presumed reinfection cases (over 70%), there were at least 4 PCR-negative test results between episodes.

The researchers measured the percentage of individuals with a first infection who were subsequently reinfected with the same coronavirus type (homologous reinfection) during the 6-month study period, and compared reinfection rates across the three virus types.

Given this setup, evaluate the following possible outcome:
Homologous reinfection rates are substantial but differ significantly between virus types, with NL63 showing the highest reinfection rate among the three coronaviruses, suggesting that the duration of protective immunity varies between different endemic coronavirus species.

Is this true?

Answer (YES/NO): YES